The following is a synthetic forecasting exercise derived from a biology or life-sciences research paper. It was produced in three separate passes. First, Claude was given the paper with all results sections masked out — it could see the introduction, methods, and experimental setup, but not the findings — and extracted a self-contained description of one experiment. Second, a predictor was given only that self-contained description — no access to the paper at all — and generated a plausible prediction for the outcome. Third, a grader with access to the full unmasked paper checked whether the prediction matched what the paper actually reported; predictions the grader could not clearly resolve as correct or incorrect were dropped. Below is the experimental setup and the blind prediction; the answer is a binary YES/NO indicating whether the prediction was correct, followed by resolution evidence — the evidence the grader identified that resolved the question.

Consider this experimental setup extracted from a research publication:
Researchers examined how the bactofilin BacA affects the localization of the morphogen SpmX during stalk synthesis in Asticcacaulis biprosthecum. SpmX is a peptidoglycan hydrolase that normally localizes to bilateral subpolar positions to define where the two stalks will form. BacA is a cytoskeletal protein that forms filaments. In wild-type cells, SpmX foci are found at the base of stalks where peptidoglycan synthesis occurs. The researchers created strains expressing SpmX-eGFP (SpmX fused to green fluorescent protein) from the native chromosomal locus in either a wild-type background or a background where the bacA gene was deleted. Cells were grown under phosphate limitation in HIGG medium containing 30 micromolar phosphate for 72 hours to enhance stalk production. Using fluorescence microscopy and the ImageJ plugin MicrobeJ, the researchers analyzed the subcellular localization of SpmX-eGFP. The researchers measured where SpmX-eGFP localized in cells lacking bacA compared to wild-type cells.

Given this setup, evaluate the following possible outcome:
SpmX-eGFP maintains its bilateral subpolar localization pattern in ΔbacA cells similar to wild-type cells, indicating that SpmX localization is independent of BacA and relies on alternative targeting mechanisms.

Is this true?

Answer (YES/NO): NO